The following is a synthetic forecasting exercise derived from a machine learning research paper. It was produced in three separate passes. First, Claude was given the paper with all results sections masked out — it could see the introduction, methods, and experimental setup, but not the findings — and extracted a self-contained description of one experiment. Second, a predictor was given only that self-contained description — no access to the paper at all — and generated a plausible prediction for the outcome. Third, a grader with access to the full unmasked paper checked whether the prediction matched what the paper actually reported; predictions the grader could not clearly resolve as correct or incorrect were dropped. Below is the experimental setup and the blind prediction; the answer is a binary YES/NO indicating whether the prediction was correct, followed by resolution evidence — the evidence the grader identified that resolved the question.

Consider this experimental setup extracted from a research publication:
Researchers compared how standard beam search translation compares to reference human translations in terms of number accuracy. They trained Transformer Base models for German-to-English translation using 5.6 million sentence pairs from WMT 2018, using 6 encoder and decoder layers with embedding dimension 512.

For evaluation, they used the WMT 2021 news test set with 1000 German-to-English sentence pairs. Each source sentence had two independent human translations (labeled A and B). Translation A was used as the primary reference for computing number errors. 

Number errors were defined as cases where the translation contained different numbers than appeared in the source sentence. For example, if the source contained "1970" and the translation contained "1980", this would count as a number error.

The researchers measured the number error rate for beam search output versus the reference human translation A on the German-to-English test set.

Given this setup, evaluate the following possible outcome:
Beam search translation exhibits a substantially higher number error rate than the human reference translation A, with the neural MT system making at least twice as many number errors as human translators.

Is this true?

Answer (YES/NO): NO